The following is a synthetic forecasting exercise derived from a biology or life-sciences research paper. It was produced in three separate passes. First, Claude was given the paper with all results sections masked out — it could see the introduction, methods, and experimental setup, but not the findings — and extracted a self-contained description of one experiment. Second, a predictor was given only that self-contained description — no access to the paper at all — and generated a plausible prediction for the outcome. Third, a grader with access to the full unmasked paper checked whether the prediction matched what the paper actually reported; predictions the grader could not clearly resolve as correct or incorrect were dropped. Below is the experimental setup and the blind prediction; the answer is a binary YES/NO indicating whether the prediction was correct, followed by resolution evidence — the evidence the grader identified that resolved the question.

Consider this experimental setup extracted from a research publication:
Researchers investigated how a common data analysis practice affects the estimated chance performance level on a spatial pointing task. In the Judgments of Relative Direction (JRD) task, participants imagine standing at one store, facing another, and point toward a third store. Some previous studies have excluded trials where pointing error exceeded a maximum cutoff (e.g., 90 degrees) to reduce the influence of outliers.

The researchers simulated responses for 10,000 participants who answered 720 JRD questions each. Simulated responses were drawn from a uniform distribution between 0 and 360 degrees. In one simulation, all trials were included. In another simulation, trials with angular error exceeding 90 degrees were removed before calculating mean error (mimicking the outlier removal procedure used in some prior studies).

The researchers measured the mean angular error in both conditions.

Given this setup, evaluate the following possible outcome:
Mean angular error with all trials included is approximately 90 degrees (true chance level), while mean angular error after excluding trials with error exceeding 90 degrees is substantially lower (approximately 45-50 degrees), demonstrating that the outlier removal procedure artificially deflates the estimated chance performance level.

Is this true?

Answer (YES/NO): YES